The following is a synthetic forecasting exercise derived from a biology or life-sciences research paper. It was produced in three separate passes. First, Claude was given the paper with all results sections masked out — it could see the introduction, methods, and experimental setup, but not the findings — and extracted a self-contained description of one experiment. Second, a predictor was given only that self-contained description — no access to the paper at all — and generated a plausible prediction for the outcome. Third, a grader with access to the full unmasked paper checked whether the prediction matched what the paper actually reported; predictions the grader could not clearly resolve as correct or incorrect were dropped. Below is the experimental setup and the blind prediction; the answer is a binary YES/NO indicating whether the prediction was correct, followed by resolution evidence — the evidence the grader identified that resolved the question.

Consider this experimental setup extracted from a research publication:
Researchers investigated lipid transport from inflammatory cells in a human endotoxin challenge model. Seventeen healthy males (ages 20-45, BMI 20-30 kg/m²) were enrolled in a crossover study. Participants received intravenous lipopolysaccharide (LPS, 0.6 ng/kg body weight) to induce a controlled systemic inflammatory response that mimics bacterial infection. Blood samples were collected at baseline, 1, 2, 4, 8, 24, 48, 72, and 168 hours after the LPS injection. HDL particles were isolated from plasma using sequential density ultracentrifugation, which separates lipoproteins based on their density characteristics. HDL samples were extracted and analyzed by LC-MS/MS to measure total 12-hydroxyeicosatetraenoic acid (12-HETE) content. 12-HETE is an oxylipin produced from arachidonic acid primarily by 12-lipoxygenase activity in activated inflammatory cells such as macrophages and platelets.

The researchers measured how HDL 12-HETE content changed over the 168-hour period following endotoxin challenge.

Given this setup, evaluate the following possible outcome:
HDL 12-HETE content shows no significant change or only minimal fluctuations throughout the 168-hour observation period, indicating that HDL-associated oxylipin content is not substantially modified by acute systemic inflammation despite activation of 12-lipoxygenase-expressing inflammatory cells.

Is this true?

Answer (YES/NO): NO